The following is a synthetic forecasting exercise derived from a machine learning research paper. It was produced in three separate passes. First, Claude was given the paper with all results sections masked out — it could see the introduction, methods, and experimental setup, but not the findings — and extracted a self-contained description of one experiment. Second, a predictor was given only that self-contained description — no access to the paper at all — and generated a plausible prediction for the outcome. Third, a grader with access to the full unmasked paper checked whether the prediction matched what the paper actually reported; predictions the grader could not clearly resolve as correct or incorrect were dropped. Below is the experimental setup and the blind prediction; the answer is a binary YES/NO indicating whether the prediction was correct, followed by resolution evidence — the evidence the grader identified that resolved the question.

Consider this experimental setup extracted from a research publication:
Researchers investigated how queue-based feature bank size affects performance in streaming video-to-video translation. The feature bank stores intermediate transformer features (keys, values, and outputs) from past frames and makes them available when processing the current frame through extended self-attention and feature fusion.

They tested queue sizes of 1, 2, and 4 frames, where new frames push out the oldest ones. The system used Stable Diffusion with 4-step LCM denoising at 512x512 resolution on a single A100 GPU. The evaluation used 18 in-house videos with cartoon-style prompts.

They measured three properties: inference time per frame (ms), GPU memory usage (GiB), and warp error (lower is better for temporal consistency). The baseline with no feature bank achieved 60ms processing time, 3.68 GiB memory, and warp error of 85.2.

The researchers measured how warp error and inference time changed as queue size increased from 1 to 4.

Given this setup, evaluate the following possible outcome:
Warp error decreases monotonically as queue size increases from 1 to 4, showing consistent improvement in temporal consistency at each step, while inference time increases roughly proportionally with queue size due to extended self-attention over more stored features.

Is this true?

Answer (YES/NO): YES